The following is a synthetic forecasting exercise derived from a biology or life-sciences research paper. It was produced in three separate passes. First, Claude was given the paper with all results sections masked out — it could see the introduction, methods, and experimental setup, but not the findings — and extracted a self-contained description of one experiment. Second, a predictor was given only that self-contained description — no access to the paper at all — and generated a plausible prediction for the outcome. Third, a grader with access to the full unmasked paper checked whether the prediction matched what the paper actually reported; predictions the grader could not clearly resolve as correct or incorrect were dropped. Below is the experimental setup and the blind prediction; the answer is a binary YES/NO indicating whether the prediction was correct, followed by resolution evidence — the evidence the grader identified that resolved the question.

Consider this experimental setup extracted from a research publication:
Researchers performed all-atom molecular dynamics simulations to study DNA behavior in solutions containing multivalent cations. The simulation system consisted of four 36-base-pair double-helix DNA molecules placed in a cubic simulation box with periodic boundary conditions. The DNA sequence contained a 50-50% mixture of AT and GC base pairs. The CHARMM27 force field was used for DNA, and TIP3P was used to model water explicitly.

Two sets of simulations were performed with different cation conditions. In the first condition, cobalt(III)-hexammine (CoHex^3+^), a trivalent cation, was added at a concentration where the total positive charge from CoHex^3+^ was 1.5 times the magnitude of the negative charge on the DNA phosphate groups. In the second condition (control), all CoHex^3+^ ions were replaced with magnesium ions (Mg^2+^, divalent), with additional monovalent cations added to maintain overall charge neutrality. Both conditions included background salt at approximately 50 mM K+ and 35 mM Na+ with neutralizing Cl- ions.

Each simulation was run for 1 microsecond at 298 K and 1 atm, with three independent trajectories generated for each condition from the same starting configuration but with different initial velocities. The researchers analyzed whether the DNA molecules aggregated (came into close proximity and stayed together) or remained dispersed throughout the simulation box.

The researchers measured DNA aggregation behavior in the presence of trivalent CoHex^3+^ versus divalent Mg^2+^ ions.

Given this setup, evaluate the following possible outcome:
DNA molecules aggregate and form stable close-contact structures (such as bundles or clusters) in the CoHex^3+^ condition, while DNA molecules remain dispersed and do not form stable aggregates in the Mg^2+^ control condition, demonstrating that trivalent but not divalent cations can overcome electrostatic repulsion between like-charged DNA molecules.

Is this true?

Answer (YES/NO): YES